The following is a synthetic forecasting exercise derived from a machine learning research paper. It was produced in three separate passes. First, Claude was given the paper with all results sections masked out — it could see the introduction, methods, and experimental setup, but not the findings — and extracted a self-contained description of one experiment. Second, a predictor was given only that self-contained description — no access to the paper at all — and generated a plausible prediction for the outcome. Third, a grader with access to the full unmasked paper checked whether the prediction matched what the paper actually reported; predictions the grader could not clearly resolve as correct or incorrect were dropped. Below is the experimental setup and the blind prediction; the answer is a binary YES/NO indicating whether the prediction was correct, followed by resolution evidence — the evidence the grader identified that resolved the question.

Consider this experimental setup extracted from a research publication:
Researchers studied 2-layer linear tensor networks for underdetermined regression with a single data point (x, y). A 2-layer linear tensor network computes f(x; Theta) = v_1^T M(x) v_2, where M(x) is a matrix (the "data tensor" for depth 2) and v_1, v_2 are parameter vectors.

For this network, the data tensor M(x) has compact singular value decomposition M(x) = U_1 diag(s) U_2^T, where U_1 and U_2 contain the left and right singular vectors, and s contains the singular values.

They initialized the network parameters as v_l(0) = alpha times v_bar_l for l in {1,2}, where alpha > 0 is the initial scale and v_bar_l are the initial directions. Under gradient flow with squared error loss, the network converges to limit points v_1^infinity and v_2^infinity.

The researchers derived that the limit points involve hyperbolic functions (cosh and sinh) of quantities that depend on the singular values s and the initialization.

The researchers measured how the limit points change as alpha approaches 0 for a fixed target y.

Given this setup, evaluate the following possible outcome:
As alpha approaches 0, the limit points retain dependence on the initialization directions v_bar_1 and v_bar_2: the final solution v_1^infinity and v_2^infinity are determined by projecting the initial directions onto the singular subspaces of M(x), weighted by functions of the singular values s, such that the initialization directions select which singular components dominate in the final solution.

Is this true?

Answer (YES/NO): NO